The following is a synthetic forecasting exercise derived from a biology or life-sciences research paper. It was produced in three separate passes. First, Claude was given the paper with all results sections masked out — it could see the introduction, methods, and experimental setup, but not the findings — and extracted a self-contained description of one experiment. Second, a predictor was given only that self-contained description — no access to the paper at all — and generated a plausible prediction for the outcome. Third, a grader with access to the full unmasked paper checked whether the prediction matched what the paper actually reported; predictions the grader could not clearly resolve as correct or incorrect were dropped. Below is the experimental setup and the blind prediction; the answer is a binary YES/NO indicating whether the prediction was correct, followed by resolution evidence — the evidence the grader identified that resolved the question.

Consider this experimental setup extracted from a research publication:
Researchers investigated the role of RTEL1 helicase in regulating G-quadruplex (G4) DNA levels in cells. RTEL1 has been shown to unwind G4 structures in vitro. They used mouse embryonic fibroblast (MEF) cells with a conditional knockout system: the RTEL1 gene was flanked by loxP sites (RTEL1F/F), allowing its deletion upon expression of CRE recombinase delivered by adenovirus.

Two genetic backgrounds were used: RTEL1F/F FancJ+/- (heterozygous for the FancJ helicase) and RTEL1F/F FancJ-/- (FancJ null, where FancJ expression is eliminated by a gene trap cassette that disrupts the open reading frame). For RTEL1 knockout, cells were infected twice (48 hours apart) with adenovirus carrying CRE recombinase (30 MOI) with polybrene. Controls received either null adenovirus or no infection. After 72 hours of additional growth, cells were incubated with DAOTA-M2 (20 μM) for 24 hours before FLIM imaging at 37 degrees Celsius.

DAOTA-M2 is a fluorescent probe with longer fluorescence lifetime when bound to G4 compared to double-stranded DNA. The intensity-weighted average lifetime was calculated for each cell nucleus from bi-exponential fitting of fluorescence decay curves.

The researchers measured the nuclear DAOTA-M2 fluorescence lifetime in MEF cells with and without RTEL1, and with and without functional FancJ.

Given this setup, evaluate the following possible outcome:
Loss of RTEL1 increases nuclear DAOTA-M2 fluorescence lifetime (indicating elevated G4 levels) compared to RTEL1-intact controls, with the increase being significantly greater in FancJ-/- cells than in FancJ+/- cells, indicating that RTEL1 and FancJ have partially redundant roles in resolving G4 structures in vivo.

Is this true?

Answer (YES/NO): NO